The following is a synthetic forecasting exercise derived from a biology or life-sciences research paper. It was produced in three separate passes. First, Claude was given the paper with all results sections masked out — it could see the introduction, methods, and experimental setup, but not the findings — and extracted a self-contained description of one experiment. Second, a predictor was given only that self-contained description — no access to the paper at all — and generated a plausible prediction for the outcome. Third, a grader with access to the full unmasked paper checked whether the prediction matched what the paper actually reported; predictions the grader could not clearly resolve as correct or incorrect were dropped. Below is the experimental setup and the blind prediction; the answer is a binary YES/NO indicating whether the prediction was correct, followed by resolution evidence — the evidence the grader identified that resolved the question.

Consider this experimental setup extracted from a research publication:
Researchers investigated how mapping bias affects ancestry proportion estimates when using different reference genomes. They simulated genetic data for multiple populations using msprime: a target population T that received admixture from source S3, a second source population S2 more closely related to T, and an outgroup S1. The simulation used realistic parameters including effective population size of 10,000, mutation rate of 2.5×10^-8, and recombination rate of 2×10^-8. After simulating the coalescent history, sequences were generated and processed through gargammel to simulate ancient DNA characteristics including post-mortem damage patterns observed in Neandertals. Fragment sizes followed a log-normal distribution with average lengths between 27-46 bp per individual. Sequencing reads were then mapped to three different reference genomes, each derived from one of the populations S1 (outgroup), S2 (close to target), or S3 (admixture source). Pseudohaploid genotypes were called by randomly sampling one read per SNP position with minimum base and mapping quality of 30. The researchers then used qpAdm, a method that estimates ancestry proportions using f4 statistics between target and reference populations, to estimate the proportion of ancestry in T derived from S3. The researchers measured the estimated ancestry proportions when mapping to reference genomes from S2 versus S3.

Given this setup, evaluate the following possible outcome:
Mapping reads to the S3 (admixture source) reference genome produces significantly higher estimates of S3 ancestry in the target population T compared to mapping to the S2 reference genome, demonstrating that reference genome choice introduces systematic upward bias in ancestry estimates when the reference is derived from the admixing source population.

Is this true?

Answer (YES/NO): NO